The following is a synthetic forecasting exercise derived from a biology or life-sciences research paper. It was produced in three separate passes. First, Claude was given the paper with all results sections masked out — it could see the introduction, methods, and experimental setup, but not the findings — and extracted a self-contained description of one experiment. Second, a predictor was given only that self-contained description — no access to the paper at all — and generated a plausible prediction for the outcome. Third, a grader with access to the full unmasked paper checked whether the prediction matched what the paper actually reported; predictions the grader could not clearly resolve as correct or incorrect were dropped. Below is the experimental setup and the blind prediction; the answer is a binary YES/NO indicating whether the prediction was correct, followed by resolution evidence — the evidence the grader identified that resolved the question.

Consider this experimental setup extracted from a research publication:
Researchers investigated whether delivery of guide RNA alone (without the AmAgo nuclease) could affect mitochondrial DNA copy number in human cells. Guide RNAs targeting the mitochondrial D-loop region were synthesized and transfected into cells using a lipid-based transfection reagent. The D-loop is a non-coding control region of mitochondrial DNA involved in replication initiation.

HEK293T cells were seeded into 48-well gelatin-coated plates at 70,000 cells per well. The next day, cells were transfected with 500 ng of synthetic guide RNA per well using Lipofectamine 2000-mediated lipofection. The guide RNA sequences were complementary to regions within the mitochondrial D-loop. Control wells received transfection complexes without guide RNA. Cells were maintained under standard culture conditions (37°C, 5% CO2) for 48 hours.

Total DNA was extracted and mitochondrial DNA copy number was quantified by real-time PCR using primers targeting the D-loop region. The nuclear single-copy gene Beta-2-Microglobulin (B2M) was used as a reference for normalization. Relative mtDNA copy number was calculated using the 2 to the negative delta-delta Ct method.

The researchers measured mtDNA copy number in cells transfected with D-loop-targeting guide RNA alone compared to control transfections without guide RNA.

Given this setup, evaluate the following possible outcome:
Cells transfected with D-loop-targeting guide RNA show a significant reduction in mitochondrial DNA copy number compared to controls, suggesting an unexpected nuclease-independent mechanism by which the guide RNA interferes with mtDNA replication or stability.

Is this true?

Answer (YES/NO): NO